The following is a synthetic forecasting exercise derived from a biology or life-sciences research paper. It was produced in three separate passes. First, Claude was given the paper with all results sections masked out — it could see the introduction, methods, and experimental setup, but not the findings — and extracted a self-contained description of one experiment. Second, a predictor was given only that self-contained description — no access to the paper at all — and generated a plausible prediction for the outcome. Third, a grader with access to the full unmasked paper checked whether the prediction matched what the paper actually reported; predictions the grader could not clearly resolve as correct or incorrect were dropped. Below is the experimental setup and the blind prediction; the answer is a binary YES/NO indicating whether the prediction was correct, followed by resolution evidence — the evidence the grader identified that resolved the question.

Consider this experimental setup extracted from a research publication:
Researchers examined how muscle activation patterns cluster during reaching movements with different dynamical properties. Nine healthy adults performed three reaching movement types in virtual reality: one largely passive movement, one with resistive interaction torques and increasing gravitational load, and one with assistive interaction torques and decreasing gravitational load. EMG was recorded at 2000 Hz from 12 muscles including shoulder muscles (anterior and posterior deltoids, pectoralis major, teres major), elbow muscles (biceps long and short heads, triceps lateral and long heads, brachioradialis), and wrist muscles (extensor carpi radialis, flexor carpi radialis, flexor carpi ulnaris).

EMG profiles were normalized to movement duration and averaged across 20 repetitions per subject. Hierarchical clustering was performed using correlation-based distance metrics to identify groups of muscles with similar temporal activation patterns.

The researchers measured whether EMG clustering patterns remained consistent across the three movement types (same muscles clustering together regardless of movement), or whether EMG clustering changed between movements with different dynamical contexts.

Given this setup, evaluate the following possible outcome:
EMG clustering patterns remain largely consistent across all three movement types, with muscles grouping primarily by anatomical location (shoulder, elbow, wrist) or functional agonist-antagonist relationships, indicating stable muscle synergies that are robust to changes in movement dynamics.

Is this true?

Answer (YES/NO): NO